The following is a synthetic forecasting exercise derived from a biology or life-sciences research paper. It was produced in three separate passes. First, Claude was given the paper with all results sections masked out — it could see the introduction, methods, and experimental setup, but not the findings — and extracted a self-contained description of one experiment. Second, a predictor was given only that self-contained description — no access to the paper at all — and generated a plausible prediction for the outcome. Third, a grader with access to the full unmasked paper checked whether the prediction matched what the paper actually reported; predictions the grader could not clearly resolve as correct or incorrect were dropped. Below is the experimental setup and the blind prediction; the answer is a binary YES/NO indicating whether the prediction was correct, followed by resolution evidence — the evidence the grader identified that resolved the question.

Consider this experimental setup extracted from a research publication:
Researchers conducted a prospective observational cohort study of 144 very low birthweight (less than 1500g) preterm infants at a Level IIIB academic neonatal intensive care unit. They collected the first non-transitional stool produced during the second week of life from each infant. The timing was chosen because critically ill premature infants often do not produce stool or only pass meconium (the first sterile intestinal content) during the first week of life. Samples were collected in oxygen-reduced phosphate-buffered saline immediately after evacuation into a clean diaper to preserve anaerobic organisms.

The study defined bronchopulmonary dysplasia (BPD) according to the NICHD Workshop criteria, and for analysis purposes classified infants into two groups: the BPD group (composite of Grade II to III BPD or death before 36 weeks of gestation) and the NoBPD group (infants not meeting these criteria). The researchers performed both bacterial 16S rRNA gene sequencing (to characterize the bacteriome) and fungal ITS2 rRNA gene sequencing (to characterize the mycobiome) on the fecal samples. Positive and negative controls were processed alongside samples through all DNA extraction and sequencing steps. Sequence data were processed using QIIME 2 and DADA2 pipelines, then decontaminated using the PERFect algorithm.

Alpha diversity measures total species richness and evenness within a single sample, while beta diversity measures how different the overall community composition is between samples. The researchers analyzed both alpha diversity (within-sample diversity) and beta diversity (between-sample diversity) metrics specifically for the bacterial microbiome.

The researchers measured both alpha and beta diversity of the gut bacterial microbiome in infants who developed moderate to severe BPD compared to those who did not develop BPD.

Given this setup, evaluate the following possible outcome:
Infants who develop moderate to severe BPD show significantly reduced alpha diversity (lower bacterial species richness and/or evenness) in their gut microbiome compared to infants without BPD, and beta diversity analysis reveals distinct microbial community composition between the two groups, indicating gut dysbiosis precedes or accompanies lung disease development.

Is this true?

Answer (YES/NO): NO